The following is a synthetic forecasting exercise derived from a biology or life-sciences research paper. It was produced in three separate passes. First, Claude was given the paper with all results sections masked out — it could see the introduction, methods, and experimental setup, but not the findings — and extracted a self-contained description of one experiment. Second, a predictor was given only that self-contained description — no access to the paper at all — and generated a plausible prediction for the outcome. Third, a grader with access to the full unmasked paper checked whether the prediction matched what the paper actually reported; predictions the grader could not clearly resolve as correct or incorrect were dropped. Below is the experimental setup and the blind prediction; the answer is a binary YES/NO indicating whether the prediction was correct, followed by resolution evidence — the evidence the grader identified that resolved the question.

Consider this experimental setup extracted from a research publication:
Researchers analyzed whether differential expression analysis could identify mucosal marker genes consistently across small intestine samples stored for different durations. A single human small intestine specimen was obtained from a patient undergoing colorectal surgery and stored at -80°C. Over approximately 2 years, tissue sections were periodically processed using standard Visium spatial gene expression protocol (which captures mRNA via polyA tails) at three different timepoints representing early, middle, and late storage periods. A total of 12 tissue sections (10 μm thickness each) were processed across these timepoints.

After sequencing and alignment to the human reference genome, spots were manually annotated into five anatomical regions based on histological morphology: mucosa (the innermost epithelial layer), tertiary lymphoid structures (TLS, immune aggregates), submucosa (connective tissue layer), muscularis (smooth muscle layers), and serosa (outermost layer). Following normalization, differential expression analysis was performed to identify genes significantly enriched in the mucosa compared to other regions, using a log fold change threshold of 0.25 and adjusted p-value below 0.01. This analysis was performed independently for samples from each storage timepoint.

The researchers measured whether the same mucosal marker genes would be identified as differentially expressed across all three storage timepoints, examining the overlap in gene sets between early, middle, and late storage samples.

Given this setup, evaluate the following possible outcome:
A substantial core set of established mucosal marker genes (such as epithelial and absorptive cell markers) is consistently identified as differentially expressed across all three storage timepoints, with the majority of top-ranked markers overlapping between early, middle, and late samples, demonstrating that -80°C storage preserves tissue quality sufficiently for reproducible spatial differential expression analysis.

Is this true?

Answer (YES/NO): NO